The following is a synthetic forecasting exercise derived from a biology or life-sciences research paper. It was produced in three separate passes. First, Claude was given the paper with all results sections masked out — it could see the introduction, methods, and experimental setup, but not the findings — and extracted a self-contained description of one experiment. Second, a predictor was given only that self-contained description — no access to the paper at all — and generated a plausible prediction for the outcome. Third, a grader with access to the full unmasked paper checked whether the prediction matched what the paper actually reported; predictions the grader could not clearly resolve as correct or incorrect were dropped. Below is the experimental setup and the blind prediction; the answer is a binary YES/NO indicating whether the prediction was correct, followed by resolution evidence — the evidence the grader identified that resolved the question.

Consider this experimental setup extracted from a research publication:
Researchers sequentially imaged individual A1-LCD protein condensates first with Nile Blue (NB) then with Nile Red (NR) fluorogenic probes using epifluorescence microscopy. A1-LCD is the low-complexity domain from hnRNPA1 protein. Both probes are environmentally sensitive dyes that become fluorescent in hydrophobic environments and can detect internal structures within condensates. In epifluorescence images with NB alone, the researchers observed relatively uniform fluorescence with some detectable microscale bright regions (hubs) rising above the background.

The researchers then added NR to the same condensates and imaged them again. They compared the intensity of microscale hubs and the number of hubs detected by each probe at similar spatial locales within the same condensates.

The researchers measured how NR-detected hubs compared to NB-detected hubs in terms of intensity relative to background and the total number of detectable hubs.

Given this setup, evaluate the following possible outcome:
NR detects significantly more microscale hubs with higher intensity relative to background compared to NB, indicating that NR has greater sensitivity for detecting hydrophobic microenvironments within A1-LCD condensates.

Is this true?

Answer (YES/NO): YES